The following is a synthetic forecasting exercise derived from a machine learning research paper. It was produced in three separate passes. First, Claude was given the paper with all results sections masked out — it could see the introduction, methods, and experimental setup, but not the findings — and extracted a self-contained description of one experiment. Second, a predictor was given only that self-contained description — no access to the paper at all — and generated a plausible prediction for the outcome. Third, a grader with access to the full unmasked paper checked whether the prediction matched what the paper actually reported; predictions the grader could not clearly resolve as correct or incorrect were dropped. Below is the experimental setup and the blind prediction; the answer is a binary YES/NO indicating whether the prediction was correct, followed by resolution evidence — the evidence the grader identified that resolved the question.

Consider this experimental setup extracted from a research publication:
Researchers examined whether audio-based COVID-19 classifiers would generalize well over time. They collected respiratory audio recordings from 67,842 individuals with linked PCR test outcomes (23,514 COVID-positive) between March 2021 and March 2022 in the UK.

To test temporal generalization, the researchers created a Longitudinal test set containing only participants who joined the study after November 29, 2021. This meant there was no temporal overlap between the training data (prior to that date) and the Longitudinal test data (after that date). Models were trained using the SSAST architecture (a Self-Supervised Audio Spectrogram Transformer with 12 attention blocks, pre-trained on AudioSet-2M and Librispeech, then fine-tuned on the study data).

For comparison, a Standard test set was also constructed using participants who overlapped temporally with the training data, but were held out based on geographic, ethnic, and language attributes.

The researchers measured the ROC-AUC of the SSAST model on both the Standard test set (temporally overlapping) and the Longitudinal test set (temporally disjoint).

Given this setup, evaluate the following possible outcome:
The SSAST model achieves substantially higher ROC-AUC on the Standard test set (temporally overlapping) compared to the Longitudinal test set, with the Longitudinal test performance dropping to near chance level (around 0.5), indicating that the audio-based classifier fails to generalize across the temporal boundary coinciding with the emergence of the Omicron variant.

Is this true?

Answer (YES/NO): NO